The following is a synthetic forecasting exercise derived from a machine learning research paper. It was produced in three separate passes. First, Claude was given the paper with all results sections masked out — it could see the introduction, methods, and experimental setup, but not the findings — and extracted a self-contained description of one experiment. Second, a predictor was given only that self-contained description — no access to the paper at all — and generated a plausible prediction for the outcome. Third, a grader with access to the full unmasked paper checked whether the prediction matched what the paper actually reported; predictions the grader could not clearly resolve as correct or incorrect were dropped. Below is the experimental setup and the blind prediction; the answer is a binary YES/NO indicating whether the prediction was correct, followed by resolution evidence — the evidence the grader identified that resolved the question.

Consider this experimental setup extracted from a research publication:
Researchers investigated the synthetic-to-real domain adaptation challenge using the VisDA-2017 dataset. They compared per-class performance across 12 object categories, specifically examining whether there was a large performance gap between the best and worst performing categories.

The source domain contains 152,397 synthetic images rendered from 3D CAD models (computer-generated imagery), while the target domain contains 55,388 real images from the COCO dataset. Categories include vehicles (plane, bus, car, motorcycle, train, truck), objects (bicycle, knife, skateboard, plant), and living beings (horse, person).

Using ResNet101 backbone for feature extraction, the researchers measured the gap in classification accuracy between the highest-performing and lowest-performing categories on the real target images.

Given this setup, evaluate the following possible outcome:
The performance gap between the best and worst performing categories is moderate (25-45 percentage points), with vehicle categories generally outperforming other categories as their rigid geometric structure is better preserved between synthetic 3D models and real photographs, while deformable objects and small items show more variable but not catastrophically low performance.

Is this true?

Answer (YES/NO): NO